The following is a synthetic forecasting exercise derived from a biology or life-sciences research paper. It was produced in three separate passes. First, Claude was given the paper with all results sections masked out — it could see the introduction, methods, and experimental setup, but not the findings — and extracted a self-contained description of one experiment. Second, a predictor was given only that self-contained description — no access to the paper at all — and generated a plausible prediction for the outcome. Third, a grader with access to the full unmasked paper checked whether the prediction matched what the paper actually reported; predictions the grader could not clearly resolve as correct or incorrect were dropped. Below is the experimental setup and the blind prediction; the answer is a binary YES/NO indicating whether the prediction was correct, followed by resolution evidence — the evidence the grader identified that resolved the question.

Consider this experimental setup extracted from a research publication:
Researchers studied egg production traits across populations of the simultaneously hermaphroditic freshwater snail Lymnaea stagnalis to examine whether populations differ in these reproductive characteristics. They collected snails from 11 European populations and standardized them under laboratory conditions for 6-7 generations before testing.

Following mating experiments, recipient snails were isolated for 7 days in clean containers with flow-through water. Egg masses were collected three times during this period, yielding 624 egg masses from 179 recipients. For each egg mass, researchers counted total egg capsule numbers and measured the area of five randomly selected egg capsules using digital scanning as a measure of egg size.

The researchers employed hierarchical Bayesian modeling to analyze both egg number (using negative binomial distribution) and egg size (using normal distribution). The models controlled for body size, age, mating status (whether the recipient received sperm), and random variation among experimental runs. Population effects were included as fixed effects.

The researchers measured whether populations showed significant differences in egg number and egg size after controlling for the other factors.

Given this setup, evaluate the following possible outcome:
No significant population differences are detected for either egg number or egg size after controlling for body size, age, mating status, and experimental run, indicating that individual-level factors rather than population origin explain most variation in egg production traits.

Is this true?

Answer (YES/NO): NO